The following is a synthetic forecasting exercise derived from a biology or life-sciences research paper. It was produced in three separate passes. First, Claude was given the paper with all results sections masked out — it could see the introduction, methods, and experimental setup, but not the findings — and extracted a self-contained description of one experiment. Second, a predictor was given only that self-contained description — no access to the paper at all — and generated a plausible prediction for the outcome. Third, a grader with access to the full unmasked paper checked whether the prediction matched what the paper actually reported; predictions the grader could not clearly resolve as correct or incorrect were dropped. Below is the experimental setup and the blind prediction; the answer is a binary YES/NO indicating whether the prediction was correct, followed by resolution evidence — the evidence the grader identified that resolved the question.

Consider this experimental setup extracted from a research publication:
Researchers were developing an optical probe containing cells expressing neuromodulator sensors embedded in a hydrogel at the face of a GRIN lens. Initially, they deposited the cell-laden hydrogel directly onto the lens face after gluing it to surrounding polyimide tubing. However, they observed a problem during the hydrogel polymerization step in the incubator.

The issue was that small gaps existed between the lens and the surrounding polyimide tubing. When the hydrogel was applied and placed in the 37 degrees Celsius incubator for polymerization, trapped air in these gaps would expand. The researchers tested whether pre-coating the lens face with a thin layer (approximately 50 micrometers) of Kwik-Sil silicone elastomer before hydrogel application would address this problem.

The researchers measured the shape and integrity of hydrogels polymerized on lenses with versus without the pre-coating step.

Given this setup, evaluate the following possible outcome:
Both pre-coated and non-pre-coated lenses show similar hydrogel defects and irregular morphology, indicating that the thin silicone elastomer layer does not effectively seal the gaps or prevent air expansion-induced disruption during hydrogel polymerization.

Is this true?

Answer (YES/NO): NO